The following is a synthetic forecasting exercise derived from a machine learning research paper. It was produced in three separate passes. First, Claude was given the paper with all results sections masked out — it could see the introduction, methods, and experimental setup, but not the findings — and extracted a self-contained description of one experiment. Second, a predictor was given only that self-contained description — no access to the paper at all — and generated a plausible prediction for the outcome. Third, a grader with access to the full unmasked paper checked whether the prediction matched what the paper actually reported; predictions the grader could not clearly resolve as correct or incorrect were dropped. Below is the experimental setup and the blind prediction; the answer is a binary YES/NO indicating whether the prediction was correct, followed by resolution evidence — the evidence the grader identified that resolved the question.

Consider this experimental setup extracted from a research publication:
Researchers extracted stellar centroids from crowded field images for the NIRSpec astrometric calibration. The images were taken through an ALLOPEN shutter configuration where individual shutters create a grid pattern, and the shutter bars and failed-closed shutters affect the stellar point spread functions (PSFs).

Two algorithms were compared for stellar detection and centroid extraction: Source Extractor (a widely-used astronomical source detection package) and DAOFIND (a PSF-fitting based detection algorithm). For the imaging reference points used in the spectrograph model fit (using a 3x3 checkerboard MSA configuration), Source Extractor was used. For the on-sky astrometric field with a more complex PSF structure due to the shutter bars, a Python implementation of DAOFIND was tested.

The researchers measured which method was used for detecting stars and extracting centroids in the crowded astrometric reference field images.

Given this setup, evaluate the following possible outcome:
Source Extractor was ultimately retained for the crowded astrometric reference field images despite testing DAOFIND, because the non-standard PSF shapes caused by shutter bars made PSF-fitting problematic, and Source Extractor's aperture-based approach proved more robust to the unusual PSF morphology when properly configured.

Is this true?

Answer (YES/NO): NO